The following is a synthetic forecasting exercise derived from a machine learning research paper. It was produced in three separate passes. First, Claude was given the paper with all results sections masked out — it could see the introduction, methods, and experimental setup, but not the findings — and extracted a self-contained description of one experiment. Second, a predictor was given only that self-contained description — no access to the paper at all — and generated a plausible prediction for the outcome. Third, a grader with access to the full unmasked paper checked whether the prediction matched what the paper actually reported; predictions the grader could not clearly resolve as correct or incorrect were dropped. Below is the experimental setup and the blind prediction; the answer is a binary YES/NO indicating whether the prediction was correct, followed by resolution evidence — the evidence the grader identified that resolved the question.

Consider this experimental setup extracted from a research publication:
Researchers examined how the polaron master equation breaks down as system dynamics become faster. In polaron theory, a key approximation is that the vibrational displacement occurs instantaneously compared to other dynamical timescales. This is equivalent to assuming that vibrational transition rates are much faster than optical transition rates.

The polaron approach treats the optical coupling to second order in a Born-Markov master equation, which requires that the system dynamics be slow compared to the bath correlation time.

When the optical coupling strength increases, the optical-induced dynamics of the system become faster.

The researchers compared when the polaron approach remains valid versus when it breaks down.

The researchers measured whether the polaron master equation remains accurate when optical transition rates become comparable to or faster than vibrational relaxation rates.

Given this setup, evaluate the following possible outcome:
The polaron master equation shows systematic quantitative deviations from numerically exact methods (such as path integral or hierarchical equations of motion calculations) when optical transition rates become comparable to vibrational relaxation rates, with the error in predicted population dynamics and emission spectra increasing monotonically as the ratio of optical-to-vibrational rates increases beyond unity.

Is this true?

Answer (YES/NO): NO